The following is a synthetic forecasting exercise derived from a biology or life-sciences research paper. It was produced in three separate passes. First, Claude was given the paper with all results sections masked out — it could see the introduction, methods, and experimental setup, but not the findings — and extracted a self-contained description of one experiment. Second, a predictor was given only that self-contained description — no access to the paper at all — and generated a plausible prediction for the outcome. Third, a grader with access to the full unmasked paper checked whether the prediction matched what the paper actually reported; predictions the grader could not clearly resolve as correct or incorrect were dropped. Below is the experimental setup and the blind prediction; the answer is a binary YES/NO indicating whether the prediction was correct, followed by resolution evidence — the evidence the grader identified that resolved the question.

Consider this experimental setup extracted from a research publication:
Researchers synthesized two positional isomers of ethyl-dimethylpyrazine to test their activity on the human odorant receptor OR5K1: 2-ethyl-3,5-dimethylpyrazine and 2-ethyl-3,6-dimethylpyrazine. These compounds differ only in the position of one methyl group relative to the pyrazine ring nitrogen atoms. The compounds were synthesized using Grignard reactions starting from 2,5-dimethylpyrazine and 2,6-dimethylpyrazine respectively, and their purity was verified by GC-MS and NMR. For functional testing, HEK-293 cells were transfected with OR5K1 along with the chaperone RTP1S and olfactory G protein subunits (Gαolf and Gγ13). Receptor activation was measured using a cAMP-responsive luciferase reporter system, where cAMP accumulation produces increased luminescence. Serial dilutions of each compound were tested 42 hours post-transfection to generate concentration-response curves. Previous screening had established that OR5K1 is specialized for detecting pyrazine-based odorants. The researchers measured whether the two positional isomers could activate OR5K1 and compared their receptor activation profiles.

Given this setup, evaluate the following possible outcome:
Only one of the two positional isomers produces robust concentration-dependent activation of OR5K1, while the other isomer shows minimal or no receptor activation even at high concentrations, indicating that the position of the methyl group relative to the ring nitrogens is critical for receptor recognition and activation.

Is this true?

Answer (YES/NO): YES